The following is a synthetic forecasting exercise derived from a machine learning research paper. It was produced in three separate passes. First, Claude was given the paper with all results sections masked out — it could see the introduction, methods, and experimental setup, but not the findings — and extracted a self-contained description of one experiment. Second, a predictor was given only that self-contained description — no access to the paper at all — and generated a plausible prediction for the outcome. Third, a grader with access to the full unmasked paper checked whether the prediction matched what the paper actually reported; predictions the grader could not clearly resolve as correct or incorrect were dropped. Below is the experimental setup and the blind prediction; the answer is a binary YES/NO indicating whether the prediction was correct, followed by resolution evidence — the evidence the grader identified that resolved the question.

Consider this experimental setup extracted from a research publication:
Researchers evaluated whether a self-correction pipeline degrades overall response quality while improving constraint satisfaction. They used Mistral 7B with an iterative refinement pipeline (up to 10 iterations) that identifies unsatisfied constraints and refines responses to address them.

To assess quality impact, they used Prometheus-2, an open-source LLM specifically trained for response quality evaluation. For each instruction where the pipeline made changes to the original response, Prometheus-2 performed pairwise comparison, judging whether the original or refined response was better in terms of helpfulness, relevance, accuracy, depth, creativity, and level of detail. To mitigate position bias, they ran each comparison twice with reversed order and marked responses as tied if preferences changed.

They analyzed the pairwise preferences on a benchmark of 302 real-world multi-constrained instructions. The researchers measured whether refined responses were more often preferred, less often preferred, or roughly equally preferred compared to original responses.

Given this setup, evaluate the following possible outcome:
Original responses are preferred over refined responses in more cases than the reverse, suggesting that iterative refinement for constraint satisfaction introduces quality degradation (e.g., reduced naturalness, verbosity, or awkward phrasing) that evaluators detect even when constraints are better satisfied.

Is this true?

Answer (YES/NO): NO